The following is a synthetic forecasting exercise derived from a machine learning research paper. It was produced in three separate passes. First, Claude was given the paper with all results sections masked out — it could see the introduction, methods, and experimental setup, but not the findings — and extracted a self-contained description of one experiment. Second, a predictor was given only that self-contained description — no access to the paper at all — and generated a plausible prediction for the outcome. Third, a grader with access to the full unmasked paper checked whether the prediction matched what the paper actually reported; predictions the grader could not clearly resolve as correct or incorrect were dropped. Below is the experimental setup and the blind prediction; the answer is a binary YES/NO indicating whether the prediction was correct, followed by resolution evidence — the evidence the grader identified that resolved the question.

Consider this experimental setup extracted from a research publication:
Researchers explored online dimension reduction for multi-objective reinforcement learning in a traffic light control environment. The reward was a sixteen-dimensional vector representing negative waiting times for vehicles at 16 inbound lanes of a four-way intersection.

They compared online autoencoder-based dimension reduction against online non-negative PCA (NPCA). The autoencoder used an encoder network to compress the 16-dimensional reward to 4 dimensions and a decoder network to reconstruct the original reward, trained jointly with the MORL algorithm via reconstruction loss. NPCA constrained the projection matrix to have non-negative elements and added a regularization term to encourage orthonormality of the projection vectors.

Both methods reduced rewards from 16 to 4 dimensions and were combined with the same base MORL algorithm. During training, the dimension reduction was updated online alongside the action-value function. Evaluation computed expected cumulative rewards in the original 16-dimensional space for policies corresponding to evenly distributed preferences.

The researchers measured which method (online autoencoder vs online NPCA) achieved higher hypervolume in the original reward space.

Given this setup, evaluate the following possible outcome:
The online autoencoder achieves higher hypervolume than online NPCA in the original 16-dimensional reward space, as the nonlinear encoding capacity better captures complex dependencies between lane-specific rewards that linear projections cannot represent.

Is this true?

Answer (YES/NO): NO